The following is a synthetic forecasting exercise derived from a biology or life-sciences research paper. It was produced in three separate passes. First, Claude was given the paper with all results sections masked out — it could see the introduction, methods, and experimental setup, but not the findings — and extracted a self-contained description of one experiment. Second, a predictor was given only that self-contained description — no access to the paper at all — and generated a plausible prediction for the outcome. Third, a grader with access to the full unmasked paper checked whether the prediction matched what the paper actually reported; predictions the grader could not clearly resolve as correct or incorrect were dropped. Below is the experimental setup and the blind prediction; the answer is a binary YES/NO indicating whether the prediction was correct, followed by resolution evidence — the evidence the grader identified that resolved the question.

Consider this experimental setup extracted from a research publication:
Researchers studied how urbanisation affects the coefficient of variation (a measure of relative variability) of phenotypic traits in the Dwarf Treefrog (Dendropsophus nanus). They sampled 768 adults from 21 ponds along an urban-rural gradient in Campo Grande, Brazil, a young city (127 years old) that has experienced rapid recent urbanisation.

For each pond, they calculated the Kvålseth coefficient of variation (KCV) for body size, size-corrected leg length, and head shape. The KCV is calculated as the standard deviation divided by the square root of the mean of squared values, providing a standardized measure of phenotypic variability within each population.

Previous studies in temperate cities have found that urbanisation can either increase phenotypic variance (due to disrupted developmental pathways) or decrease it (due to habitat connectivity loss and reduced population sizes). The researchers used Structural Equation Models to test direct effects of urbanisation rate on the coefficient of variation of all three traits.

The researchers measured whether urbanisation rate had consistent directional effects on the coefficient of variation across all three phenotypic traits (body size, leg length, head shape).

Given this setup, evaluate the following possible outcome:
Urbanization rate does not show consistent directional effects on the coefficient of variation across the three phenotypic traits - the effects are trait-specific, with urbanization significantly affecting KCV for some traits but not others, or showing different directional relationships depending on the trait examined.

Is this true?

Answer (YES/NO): NO